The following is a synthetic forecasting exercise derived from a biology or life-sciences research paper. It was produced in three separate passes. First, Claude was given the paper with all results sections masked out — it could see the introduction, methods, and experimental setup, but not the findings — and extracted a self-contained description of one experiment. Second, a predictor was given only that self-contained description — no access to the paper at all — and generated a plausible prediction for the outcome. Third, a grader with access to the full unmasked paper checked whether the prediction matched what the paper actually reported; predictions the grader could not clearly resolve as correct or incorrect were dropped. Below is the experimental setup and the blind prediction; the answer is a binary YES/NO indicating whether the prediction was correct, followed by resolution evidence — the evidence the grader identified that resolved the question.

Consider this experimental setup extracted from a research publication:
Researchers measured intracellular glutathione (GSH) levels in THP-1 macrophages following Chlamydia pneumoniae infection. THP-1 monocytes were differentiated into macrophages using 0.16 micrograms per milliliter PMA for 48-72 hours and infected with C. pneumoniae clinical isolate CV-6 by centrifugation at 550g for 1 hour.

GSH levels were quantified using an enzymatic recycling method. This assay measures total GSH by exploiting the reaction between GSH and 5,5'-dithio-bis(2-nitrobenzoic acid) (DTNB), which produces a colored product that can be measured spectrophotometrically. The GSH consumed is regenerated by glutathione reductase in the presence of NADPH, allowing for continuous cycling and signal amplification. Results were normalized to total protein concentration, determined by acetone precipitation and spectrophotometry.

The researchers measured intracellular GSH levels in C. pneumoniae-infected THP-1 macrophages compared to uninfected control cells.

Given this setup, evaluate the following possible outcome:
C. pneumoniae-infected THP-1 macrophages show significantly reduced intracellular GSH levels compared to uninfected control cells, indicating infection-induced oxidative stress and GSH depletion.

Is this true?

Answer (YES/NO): NO